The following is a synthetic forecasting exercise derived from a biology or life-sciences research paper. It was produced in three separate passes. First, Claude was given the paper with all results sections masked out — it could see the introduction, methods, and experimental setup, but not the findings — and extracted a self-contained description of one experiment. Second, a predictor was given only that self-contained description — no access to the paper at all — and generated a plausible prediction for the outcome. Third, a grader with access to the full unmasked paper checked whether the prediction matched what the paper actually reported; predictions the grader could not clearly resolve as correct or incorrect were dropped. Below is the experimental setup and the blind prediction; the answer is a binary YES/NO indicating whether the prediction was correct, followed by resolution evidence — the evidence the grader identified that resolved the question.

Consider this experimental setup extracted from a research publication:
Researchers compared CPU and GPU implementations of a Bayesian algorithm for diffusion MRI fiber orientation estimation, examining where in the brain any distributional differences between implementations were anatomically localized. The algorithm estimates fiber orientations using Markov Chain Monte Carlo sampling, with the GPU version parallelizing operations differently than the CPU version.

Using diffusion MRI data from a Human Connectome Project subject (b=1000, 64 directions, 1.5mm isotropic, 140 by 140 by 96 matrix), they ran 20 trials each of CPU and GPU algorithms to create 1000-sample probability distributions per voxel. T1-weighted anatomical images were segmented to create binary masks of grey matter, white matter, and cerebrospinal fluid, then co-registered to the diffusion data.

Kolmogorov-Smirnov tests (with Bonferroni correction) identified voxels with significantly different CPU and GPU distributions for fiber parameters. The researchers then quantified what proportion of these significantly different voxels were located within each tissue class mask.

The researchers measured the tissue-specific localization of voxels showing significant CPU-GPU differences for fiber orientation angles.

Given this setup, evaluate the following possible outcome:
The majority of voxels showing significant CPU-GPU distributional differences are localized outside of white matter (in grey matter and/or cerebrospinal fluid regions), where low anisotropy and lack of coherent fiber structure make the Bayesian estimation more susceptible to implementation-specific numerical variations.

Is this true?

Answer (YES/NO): YES